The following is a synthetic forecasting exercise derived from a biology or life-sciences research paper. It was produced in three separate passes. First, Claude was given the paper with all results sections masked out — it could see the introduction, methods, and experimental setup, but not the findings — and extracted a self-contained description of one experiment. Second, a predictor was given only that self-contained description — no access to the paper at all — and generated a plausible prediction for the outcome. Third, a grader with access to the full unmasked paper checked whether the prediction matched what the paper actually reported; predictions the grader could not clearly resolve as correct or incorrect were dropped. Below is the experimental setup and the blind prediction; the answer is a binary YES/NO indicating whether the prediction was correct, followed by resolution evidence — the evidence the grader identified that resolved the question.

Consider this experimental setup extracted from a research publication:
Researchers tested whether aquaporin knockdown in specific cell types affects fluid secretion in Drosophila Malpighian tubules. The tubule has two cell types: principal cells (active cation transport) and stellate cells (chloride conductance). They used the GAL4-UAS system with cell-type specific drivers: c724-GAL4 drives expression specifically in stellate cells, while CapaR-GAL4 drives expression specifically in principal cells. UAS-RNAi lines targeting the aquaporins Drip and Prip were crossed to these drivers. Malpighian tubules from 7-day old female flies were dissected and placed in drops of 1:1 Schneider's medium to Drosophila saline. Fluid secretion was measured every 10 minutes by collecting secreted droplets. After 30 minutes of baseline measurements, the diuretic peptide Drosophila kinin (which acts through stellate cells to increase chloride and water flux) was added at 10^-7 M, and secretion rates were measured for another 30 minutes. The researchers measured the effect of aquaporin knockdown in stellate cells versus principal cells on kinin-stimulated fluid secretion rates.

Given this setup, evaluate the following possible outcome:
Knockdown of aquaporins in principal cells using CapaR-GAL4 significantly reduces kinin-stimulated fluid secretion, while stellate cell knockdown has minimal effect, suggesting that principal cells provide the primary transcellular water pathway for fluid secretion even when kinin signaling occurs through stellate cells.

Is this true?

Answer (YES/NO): NO